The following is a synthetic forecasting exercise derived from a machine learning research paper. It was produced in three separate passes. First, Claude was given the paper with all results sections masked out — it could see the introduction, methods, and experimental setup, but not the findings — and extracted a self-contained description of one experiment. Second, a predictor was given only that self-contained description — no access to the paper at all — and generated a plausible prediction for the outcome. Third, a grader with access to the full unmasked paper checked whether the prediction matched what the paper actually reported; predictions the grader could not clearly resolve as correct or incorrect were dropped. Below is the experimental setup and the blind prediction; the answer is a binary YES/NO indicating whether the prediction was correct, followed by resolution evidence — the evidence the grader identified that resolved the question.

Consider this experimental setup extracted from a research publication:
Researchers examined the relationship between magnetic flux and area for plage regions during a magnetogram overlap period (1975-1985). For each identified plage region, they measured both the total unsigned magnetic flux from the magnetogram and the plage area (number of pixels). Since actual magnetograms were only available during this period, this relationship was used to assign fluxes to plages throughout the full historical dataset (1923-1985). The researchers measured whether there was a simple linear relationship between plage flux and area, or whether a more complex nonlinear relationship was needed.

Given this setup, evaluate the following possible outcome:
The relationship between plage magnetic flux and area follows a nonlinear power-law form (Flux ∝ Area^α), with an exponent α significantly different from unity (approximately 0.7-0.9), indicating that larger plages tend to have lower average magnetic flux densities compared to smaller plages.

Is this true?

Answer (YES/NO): NO